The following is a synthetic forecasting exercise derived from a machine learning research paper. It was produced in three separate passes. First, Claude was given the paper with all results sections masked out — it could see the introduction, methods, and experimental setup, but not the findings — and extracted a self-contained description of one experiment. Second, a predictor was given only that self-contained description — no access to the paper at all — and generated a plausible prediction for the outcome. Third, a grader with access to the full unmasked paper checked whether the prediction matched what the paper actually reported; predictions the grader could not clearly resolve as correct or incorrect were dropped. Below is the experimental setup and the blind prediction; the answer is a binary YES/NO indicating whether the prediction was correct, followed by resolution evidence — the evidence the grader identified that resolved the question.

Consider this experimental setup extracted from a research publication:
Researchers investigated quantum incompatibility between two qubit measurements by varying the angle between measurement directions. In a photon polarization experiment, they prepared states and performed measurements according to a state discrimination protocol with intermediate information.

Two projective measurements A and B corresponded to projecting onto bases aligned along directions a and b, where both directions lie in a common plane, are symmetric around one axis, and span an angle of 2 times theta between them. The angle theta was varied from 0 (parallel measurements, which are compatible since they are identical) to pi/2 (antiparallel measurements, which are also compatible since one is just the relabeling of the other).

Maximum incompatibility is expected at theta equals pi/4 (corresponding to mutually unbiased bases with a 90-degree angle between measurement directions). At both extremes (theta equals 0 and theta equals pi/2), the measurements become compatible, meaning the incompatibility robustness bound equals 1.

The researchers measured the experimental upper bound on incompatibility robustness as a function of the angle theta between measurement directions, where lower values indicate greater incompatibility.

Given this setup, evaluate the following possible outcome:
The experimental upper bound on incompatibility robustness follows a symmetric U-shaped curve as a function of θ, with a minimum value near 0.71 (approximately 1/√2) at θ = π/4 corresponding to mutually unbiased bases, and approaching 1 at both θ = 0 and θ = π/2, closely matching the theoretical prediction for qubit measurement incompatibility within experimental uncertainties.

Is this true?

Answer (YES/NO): NO